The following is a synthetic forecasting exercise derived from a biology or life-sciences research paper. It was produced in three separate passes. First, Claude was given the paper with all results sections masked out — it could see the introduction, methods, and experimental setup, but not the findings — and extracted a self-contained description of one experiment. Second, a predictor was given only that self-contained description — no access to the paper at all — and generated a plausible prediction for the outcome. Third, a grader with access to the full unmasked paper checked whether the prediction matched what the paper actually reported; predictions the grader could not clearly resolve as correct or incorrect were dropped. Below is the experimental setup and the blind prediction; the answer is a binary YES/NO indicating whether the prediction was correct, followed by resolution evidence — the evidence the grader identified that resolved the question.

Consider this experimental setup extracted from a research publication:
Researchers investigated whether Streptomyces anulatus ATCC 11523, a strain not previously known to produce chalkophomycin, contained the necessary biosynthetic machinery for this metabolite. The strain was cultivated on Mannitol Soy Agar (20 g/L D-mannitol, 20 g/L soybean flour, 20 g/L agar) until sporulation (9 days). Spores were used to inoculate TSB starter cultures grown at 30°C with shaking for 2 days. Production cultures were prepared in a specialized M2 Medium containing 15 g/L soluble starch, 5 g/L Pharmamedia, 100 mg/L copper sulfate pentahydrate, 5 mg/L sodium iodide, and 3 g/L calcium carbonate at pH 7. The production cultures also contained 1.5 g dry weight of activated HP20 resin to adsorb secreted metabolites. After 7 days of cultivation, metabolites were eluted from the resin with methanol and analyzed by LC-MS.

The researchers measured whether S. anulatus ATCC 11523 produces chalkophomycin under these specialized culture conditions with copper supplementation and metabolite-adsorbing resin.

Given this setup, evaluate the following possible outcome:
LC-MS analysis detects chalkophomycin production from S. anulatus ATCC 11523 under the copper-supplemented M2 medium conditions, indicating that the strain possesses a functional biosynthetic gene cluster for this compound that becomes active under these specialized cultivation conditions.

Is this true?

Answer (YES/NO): YES